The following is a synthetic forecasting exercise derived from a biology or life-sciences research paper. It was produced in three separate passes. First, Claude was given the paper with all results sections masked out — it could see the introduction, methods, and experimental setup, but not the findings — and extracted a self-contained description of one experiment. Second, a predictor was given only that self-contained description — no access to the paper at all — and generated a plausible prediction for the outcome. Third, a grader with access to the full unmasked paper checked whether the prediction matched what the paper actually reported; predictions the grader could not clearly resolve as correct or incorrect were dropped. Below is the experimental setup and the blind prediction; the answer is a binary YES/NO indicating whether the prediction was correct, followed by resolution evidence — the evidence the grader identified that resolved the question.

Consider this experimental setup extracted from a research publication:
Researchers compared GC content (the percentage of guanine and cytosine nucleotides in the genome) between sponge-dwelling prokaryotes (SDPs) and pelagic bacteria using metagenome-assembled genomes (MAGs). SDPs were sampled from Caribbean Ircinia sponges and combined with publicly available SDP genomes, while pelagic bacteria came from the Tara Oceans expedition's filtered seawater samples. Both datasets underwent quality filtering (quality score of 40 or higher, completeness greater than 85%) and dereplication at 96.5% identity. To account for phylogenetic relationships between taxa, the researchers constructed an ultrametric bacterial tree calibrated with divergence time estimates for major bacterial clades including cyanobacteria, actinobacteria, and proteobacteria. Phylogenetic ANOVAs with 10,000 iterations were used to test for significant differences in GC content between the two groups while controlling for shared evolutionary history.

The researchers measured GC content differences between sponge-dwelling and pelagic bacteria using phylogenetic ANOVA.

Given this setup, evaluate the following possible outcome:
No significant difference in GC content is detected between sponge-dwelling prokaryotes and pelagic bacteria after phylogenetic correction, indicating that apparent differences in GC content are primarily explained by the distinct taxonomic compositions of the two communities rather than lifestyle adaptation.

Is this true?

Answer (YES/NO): NO